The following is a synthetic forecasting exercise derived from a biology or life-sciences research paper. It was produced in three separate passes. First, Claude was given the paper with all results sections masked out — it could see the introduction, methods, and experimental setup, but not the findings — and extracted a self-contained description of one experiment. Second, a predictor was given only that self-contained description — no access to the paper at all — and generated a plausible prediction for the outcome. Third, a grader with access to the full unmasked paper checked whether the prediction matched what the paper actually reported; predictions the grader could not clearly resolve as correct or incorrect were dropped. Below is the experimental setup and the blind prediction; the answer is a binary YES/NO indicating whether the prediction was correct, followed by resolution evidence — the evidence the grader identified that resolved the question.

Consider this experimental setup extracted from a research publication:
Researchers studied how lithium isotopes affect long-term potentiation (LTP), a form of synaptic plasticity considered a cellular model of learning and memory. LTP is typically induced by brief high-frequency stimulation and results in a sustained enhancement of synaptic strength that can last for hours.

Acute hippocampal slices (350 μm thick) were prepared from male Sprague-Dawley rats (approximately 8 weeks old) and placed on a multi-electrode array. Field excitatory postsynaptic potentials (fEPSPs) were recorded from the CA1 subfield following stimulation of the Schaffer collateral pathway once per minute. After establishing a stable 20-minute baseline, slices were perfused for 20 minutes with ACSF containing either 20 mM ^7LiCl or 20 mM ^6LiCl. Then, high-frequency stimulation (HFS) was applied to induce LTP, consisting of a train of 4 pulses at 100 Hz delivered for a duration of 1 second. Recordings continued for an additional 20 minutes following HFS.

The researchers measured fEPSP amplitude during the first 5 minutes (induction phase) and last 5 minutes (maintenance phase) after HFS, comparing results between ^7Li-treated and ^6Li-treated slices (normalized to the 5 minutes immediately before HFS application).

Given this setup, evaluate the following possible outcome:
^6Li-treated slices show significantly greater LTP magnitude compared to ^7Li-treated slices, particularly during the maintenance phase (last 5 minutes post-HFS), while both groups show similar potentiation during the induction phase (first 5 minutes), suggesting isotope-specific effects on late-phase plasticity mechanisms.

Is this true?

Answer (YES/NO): NO